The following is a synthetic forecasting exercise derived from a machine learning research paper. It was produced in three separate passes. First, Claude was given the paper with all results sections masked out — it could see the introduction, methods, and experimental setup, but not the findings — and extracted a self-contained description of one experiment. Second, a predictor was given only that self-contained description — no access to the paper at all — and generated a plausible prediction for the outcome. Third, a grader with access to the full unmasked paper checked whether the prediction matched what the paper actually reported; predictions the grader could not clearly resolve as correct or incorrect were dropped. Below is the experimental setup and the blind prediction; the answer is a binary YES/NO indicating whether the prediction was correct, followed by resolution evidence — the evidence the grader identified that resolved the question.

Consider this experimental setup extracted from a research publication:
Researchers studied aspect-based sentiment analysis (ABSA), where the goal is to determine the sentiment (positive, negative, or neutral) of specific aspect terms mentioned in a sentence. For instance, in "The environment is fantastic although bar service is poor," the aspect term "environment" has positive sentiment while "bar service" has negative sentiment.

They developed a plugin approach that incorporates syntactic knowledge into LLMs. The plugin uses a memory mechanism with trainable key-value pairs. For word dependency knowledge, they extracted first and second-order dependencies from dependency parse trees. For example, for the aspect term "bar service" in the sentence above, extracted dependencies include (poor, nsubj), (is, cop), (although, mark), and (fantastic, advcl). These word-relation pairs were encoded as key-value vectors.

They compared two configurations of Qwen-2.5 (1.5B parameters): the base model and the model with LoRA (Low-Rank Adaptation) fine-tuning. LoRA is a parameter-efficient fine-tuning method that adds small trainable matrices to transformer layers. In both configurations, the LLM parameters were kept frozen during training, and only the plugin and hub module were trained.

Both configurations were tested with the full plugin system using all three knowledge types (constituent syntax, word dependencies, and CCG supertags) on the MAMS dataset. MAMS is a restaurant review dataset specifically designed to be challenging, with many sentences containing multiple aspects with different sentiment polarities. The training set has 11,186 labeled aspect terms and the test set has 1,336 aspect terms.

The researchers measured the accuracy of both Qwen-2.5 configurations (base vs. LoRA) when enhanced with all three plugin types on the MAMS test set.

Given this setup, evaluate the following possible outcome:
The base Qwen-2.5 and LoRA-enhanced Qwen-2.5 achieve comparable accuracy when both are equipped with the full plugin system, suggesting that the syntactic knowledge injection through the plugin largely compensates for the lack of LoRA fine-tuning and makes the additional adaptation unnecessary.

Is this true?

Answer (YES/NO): YES